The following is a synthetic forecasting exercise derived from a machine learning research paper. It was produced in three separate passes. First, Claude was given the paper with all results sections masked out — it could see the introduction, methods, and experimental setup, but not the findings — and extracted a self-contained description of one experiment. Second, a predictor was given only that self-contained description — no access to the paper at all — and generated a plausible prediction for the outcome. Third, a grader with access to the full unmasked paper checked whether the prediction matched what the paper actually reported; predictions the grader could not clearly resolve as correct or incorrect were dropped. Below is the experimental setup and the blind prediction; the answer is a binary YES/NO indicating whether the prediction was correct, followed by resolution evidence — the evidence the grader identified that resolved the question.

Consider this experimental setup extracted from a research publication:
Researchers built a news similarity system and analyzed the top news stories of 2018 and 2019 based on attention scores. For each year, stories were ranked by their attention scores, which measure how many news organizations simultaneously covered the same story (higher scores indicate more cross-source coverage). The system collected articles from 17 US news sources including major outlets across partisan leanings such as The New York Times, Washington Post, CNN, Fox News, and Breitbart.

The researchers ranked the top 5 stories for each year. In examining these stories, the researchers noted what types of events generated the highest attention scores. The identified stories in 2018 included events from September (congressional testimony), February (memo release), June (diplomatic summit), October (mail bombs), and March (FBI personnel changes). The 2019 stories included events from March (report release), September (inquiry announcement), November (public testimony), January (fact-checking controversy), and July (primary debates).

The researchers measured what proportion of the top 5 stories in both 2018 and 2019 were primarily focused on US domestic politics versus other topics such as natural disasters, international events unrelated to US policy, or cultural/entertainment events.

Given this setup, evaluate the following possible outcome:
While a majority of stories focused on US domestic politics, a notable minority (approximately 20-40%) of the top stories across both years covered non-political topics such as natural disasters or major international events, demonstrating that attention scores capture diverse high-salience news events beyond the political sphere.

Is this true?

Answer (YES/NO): NO